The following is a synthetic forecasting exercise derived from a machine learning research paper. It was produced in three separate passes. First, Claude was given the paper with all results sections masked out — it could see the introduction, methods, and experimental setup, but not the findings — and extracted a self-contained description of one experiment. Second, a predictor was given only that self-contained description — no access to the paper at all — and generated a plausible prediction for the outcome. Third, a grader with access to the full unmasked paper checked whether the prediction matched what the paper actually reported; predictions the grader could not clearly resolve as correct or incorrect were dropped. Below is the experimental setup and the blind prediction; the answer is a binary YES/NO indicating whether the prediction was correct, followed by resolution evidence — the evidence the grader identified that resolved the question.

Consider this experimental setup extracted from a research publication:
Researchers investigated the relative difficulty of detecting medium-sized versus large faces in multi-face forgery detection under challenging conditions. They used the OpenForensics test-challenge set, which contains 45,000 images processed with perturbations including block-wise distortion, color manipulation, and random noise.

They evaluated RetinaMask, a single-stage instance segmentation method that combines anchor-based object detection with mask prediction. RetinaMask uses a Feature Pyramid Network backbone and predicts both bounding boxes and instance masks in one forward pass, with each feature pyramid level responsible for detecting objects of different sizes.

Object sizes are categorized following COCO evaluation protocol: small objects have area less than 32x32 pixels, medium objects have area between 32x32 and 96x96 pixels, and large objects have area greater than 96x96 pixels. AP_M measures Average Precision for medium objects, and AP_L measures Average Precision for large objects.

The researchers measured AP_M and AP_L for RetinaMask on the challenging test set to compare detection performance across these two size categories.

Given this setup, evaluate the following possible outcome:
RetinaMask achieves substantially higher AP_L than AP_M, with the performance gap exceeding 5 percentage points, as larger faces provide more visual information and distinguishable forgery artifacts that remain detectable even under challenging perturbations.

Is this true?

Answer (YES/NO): NO